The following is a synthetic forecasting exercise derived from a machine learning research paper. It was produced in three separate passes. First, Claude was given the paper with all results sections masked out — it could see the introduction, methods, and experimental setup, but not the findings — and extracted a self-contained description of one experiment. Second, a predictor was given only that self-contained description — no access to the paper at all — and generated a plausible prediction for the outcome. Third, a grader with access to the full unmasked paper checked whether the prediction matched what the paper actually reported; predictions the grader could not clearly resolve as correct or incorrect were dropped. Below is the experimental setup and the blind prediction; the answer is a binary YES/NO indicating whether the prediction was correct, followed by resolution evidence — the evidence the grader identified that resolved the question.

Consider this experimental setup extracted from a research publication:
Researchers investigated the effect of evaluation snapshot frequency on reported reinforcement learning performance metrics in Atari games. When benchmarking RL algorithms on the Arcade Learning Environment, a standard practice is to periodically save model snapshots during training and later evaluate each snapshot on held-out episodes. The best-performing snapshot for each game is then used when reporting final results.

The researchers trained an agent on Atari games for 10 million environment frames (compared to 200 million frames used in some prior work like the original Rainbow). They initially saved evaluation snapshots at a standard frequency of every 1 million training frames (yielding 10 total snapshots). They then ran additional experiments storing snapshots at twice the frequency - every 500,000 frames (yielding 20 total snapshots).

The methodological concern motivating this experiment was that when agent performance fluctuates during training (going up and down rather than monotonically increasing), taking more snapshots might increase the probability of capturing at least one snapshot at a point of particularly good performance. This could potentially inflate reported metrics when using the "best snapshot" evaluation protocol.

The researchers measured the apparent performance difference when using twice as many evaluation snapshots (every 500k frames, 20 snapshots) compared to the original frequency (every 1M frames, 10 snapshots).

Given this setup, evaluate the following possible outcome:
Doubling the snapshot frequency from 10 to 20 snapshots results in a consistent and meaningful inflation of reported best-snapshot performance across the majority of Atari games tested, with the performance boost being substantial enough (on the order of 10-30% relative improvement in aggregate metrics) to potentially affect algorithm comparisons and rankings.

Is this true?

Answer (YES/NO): NO